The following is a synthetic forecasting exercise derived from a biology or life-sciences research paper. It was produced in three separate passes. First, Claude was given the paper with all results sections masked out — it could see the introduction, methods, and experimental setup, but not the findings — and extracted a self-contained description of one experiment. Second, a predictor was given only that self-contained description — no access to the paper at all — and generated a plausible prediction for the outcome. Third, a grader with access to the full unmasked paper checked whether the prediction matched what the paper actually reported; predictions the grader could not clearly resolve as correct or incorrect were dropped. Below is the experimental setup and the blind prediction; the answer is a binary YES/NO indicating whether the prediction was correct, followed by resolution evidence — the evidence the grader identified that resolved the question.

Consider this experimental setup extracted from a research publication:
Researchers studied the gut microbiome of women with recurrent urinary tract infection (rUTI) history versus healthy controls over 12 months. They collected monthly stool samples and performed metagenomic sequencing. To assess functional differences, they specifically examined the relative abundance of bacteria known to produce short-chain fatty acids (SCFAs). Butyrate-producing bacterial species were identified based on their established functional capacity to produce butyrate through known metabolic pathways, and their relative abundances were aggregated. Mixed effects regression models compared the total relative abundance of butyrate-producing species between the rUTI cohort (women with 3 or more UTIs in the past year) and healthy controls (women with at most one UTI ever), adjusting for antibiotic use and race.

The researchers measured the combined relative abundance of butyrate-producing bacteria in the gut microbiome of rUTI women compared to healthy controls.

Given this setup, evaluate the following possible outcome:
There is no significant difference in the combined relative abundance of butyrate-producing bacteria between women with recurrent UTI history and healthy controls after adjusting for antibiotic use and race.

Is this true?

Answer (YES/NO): NO